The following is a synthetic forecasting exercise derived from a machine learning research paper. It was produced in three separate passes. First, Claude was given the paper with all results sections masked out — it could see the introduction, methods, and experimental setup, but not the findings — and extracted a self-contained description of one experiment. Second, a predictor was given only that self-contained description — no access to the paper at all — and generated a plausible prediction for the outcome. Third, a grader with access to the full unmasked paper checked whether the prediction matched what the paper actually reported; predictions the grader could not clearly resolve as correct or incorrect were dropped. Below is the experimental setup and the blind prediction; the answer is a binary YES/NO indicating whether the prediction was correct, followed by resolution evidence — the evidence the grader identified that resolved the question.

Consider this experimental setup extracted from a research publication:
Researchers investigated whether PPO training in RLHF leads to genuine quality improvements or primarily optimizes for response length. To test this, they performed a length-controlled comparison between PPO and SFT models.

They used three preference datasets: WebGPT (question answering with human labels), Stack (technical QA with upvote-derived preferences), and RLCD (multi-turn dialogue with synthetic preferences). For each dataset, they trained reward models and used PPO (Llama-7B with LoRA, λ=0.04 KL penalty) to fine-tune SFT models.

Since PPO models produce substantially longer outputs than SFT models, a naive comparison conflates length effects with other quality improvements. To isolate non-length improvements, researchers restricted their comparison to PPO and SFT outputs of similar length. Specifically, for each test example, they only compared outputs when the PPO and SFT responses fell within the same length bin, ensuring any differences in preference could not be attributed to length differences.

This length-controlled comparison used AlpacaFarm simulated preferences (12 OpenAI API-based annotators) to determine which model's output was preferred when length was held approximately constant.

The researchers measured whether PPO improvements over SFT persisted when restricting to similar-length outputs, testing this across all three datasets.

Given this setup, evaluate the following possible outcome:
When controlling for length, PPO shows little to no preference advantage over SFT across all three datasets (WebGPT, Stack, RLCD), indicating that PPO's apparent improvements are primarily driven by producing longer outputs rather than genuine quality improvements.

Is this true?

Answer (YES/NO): NO